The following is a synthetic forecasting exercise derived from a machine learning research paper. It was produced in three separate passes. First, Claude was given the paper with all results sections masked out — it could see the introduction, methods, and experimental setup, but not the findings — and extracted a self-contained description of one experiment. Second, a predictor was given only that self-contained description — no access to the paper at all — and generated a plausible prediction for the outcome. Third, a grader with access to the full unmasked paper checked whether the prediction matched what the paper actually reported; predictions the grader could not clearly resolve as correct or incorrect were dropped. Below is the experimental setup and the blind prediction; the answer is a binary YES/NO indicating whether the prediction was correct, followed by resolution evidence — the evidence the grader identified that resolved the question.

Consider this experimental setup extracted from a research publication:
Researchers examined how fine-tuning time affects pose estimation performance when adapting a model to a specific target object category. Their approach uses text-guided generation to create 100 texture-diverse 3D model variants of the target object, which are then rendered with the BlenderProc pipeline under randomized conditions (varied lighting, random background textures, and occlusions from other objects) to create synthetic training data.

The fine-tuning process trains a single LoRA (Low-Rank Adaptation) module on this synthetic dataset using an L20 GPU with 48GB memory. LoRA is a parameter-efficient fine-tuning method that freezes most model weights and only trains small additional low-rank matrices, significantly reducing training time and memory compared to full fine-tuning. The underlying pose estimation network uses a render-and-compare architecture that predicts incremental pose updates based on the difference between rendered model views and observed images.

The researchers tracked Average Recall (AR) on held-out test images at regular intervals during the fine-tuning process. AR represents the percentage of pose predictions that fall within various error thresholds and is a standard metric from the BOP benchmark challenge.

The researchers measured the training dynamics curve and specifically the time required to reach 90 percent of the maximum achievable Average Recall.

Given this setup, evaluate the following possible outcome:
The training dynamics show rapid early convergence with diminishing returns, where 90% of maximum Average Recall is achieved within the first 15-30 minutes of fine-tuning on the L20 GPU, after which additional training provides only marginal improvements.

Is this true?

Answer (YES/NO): NO